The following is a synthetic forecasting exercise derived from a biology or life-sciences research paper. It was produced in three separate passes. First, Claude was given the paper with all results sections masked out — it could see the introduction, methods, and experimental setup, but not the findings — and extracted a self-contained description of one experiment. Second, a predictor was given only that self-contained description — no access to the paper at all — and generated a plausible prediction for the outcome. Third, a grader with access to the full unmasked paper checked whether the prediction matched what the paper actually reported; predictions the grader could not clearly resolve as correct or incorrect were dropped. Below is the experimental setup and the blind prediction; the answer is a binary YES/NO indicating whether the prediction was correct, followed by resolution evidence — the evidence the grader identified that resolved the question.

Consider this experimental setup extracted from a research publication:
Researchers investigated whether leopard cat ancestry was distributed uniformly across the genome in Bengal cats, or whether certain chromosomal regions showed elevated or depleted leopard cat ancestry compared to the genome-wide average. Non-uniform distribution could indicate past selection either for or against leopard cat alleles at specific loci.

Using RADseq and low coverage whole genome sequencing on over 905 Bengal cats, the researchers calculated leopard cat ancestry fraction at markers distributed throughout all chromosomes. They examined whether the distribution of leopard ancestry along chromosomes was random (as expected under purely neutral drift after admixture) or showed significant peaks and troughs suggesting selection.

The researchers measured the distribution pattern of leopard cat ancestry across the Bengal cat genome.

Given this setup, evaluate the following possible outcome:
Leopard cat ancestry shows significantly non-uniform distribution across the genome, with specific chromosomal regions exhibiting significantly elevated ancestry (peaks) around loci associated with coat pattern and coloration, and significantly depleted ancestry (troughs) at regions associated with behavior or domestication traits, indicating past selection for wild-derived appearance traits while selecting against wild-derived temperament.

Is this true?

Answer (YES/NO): NO